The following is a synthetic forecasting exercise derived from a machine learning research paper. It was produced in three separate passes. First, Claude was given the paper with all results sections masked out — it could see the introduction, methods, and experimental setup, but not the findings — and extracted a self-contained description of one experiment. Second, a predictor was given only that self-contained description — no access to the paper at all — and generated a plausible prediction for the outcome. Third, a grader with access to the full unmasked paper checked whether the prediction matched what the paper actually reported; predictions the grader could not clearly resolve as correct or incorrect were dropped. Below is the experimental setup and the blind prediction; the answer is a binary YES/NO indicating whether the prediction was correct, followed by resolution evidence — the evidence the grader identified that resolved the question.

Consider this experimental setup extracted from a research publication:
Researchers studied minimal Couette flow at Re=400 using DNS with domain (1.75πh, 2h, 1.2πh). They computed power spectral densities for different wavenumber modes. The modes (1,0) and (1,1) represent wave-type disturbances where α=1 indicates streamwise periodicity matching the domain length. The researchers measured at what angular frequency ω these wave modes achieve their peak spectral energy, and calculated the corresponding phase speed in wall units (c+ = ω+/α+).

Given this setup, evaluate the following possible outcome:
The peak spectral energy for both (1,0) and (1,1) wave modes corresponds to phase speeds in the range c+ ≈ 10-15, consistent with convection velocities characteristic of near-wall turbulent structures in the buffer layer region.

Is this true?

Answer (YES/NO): NO